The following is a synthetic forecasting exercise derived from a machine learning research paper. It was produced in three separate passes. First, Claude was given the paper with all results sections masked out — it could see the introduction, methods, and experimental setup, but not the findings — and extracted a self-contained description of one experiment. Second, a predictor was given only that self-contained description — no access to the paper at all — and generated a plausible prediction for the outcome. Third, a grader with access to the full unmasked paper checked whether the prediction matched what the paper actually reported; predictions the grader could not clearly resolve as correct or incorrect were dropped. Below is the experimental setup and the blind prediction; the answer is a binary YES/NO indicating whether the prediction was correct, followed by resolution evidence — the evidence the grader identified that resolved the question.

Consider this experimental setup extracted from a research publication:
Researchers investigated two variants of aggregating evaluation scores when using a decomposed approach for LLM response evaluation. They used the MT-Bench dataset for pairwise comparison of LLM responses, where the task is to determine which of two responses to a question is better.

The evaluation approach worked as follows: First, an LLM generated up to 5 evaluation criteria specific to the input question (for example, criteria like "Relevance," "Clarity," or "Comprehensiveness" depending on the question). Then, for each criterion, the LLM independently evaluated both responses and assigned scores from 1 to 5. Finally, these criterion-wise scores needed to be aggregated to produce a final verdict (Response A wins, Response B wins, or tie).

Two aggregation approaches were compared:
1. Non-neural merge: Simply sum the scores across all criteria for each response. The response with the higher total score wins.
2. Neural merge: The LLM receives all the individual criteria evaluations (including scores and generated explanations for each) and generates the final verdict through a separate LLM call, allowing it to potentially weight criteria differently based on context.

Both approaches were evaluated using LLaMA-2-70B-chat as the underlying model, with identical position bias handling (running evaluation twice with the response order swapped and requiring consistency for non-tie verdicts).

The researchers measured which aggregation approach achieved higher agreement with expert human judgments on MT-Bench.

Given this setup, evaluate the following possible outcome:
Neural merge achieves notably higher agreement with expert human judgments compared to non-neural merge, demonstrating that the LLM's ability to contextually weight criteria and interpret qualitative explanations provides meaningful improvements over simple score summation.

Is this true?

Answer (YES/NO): NO